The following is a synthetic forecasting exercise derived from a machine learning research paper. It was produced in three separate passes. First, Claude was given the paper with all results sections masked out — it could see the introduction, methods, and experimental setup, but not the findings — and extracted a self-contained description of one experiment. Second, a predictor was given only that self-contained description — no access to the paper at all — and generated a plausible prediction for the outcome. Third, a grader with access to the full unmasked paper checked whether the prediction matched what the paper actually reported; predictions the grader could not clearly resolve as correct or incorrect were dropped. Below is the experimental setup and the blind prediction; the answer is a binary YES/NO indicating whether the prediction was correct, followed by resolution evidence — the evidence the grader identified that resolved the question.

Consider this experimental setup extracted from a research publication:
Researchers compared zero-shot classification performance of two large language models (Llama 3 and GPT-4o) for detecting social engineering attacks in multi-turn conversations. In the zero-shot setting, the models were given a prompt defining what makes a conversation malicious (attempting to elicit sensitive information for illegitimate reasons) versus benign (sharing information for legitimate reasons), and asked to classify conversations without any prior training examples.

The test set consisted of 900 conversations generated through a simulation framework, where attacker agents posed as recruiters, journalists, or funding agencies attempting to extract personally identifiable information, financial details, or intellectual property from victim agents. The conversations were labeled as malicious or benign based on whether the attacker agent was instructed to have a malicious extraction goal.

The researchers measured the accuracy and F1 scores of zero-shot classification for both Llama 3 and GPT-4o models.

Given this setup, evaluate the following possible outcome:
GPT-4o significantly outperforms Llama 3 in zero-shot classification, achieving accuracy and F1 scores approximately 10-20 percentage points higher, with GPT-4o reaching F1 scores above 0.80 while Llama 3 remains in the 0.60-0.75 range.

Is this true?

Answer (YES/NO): NO